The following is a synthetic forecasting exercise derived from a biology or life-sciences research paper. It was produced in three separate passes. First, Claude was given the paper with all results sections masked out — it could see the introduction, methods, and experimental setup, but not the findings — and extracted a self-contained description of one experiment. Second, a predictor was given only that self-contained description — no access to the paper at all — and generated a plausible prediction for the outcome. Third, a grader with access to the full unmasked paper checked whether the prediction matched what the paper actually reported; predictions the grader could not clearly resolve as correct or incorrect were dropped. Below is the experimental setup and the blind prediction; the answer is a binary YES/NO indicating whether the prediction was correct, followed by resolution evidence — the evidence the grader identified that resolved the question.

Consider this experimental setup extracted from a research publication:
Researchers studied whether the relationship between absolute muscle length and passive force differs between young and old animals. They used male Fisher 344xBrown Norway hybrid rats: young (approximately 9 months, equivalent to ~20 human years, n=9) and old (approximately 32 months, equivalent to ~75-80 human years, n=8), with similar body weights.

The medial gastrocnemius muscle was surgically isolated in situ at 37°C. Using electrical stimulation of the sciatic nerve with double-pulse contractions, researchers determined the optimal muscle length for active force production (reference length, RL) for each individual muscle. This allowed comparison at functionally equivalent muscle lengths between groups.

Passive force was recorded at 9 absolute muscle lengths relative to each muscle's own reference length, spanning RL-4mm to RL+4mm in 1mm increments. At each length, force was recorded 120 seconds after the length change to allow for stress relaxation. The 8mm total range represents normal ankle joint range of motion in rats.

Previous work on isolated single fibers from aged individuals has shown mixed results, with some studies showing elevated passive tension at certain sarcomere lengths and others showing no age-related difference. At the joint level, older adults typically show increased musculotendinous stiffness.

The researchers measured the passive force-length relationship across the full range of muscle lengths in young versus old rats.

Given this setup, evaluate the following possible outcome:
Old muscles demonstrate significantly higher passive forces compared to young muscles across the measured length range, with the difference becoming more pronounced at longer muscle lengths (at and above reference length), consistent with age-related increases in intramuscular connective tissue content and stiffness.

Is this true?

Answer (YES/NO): NO